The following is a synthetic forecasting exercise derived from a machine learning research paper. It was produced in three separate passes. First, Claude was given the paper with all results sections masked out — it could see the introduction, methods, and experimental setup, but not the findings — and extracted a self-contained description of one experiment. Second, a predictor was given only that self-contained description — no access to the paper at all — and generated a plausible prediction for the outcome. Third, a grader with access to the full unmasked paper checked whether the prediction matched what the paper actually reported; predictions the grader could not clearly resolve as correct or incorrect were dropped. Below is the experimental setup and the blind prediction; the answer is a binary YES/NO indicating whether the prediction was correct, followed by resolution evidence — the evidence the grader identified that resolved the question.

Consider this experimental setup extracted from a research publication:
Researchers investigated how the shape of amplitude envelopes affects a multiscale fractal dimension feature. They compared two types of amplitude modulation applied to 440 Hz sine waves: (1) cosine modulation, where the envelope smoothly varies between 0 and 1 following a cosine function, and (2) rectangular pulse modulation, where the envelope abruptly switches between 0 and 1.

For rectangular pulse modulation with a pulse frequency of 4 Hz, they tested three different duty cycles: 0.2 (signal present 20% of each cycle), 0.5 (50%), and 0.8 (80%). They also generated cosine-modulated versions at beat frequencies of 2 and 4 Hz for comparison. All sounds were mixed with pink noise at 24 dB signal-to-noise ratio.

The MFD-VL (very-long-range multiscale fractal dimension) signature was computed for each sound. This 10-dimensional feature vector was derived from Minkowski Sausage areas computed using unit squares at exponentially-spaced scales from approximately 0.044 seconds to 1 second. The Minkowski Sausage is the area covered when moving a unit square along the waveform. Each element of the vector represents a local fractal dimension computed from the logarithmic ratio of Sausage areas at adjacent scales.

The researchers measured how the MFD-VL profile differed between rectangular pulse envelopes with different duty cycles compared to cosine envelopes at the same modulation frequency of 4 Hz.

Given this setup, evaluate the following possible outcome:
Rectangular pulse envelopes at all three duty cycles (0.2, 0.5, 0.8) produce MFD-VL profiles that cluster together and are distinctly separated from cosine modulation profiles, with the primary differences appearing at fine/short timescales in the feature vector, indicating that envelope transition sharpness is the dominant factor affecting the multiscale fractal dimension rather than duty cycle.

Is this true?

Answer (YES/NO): NO